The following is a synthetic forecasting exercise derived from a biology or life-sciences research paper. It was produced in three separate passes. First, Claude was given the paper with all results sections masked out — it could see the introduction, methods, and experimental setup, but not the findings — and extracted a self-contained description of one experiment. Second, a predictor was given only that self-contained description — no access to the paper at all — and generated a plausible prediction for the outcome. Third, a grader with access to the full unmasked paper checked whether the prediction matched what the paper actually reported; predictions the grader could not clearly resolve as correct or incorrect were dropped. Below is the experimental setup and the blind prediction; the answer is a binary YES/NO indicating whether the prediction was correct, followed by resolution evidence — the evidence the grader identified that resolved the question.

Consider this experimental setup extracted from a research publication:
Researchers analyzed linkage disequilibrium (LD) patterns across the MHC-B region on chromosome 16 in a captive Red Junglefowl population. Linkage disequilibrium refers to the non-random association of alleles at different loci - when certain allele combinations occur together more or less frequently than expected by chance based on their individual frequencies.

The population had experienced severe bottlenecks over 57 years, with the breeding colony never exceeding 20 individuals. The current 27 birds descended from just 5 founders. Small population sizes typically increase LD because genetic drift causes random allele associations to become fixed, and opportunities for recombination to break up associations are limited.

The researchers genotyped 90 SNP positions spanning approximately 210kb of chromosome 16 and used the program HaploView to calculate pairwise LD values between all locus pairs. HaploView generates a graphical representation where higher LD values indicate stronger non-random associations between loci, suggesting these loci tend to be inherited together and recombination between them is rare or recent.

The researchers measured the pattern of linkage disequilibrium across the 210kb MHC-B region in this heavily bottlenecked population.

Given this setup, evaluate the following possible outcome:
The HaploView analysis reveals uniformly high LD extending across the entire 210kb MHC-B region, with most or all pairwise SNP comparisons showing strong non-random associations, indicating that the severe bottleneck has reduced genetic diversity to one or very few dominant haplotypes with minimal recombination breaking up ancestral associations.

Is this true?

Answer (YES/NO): YES